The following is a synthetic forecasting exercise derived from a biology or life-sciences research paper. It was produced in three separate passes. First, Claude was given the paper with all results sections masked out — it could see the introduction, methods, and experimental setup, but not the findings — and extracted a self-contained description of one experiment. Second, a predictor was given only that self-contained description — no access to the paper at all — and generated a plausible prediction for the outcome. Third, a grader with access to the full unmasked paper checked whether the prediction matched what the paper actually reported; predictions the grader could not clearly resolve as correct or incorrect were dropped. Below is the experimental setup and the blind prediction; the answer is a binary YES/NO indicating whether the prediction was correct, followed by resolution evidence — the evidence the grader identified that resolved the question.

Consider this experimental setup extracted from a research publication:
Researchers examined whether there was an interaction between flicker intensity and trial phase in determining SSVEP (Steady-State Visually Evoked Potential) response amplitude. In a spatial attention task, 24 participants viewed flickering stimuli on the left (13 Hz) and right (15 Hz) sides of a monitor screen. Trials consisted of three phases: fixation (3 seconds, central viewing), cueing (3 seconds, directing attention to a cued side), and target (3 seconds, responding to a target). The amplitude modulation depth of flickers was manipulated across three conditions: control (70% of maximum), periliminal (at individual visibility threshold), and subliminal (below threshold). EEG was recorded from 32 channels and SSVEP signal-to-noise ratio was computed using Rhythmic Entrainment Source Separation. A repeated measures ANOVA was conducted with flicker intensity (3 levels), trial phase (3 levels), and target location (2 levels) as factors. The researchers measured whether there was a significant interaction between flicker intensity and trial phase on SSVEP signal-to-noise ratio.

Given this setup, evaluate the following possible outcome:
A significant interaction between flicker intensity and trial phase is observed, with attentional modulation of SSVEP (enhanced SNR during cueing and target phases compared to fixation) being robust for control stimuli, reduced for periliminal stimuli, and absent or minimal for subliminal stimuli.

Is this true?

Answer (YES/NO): NO